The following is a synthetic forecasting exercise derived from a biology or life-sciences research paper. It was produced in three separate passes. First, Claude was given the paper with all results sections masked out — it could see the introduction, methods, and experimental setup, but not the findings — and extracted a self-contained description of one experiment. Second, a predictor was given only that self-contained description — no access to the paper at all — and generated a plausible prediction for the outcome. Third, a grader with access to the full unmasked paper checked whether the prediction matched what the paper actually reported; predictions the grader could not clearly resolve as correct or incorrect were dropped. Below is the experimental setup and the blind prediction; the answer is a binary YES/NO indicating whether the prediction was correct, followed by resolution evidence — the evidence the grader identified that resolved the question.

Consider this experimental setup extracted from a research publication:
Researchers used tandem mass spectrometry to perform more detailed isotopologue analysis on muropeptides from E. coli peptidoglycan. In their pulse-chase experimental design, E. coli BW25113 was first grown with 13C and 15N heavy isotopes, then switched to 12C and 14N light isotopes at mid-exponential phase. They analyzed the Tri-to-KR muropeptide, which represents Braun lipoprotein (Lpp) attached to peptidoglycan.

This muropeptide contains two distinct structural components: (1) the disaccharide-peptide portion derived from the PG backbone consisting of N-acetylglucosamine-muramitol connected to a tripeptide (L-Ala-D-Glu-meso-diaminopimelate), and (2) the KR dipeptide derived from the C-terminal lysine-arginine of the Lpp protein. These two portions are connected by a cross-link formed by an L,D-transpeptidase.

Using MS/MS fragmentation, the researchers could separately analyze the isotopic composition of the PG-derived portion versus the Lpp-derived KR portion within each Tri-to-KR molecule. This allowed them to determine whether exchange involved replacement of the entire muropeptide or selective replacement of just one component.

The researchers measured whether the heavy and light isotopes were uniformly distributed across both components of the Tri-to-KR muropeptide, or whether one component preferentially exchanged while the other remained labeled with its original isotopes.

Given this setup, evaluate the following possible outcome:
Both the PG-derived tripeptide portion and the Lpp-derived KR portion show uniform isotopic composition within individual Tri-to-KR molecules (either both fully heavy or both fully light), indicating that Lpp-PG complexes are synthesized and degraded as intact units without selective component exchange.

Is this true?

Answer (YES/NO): NO